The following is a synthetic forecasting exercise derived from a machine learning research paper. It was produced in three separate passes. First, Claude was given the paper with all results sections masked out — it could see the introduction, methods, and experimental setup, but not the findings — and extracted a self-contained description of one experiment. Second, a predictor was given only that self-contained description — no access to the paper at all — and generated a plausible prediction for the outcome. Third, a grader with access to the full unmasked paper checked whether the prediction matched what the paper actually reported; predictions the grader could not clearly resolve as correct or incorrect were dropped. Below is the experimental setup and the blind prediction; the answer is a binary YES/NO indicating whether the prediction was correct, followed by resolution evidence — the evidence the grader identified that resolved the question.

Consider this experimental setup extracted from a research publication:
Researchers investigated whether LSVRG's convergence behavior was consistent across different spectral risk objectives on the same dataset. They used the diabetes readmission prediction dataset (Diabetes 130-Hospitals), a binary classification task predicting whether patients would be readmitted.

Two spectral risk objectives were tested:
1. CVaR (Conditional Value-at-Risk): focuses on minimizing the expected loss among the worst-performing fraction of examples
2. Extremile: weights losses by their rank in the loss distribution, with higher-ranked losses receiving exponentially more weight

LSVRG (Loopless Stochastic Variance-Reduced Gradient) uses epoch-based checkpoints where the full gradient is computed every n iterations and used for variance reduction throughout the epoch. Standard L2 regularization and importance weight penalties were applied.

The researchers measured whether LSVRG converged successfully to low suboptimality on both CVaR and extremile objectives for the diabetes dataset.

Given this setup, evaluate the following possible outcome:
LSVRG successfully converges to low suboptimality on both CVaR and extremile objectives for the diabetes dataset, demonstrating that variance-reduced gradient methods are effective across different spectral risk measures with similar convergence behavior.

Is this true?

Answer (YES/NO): NO